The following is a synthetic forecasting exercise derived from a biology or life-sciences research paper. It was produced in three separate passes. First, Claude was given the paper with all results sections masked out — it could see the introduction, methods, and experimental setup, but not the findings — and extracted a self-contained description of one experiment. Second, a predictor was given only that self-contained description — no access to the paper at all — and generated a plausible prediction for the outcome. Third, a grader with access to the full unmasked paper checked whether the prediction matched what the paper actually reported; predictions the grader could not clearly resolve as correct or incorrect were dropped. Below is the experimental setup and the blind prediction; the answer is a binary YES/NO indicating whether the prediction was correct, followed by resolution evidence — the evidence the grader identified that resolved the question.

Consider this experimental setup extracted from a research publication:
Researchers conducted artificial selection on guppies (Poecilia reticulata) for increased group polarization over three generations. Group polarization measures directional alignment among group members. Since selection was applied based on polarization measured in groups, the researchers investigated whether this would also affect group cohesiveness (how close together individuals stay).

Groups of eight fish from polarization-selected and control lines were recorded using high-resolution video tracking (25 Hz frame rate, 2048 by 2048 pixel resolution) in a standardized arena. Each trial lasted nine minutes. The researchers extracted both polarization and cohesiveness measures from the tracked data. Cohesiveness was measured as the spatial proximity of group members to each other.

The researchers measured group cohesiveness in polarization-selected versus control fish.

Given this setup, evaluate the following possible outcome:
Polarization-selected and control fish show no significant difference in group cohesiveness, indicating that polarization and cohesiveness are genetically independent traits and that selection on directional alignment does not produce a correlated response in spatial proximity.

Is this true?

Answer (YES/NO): NO